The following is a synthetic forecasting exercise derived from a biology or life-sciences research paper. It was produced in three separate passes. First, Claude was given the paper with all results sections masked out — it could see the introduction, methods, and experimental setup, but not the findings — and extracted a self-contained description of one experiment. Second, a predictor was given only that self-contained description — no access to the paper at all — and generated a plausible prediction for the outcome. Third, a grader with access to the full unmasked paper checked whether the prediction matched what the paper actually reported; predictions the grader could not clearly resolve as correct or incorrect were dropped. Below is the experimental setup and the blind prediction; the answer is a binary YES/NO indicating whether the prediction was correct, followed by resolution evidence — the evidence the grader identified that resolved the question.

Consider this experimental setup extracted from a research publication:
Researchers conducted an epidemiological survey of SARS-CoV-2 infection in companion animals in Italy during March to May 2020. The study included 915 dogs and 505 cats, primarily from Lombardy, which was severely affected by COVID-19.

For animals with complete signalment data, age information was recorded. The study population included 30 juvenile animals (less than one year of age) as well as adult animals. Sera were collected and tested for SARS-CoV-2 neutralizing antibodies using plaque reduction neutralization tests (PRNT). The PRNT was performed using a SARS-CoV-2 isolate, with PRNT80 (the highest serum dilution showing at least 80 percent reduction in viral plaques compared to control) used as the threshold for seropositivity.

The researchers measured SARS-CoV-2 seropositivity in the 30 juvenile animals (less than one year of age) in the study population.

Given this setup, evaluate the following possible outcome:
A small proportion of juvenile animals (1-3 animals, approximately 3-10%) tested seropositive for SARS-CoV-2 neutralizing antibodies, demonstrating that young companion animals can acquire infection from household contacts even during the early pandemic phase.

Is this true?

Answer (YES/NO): NO